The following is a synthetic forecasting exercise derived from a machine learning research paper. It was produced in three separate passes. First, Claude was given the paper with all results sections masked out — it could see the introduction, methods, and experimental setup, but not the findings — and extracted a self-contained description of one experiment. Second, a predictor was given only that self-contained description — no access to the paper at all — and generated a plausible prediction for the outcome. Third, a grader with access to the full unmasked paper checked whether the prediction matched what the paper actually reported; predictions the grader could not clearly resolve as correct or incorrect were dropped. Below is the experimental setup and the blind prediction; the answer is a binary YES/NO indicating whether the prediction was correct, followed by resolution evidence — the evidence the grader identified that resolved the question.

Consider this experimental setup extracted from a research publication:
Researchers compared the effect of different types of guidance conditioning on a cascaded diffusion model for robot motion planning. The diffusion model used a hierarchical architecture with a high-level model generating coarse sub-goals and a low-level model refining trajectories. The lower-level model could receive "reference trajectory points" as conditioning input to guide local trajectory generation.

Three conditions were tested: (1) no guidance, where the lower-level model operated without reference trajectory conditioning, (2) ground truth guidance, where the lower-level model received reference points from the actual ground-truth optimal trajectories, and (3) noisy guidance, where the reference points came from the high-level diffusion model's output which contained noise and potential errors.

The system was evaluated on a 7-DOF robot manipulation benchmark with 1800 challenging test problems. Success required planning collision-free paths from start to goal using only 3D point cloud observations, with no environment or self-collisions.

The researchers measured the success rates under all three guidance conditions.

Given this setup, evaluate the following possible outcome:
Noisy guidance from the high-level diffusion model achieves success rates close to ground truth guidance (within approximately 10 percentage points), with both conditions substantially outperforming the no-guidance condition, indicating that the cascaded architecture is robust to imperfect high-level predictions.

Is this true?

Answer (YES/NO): YES